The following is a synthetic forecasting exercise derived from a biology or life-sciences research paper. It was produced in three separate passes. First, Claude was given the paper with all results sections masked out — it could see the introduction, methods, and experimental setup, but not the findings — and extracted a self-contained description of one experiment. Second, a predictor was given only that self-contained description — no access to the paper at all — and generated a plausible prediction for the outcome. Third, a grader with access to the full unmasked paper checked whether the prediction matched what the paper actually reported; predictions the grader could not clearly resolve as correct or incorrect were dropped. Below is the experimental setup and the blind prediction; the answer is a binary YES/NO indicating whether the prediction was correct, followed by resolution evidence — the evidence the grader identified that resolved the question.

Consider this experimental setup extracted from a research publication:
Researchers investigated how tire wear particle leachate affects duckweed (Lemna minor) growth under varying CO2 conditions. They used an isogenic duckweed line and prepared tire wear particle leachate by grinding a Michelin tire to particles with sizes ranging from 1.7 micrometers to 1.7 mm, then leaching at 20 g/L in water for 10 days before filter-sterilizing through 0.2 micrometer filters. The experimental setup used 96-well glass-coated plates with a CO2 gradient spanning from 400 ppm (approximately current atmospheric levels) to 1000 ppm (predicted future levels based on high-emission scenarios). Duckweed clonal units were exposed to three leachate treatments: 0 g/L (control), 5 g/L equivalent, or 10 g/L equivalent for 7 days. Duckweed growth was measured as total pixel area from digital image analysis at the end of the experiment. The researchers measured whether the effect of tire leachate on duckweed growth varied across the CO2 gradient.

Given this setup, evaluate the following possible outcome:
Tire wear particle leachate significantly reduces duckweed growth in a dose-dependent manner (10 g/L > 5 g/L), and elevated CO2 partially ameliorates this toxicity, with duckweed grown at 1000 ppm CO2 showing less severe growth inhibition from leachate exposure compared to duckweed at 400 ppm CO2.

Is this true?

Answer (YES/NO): NO